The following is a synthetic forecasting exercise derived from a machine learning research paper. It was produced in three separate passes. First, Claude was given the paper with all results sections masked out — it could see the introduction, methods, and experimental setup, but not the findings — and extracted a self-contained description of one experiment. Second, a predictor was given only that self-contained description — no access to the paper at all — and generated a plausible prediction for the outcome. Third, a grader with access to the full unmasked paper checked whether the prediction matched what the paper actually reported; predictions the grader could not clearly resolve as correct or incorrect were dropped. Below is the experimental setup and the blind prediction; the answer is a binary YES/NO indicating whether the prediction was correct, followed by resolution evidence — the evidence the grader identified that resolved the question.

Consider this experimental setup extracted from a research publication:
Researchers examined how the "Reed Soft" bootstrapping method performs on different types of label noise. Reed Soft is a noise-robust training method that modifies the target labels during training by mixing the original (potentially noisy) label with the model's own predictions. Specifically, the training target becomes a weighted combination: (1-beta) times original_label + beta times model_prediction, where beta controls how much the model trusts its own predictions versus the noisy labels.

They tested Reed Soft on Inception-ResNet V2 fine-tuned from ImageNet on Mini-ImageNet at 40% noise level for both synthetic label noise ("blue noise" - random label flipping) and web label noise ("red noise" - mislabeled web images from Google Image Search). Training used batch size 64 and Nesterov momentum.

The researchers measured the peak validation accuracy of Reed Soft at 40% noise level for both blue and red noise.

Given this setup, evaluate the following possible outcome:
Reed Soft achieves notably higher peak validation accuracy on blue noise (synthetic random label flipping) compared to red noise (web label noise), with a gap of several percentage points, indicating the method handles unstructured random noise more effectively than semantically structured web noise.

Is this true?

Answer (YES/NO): NO